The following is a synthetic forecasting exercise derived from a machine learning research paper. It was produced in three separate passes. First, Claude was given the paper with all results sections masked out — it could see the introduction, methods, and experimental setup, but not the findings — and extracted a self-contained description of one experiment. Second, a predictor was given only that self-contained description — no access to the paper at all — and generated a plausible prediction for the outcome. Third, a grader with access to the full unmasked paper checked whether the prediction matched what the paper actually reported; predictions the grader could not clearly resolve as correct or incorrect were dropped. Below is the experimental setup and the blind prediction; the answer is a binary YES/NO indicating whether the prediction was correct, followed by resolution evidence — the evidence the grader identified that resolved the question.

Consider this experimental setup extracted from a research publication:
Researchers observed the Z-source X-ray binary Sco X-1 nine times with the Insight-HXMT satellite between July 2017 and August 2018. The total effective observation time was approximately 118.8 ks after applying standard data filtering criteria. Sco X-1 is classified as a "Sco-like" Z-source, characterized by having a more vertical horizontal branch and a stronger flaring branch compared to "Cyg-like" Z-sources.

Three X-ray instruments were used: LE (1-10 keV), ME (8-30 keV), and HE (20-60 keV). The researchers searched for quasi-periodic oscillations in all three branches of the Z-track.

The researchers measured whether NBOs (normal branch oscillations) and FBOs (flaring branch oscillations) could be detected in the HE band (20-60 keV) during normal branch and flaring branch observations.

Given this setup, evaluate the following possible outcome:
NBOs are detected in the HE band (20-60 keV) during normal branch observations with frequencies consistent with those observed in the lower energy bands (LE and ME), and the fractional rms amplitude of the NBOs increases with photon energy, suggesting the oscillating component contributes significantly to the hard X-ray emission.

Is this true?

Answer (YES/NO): NO